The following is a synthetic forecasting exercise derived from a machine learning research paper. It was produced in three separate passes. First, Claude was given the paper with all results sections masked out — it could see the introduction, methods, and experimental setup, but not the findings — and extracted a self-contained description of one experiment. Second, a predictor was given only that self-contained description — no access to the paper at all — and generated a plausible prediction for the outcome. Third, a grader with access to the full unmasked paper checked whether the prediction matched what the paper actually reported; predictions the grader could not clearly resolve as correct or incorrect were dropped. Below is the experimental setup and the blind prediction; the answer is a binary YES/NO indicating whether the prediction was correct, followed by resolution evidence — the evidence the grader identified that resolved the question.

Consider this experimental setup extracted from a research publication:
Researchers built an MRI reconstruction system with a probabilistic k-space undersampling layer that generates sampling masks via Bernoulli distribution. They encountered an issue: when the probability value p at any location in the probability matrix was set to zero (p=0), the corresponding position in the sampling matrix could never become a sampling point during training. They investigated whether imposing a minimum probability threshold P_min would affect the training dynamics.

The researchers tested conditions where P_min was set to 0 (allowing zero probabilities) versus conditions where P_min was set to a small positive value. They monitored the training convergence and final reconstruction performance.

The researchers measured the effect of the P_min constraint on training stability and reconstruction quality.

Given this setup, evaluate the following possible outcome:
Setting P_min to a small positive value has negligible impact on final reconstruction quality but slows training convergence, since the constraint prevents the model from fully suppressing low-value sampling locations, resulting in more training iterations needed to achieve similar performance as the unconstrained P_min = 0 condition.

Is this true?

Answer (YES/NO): NO